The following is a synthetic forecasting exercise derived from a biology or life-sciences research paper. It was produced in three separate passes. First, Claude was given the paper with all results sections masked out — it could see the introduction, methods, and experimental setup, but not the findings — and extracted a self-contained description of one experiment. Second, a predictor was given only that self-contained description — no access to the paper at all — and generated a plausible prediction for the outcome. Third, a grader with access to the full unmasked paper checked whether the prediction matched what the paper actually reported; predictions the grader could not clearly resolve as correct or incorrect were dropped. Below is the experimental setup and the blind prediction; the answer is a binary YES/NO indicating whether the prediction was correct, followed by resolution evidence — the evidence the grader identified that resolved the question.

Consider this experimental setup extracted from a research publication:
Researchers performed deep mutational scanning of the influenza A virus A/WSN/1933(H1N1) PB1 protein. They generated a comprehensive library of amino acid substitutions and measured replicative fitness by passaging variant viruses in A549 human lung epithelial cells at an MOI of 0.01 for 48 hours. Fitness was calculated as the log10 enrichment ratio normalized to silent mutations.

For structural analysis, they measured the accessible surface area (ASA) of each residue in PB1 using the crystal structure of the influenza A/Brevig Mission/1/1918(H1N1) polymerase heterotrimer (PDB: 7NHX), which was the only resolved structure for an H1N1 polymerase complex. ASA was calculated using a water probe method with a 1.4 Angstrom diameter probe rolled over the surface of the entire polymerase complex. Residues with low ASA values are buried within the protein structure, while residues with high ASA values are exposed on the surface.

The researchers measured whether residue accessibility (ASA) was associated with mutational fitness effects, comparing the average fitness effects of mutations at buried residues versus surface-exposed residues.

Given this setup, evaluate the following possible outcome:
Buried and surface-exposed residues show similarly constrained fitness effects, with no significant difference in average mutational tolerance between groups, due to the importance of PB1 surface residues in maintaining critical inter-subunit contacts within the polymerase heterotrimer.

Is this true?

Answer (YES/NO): NO